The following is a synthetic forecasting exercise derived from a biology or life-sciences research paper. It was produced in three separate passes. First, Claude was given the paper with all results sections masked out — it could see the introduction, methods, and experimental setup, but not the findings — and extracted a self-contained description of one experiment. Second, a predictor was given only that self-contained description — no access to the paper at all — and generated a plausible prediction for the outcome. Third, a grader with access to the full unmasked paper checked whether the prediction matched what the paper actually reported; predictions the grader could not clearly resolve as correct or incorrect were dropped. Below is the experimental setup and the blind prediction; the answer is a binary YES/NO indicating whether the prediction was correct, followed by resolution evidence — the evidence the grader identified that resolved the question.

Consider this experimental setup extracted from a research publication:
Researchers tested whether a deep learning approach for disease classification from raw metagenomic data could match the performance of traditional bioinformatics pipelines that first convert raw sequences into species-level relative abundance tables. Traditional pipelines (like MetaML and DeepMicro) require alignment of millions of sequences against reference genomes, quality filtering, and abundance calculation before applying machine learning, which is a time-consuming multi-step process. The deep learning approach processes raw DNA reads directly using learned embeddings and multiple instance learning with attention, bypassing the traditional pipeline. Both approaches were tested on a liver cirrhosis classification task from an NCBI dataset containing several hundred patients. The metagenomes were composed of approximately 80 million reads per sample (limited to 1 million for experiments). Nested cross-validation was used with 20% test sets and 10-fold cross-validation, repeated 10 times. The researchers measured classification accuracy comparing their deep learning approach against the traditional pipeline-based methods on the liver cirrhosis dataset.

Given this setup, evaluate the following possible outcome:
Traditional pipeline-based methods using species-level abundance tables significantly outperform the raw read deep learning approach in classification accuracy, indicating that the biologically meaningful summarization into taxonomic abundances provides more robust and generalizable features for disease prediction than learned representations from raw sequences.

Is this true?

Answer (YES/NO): YES